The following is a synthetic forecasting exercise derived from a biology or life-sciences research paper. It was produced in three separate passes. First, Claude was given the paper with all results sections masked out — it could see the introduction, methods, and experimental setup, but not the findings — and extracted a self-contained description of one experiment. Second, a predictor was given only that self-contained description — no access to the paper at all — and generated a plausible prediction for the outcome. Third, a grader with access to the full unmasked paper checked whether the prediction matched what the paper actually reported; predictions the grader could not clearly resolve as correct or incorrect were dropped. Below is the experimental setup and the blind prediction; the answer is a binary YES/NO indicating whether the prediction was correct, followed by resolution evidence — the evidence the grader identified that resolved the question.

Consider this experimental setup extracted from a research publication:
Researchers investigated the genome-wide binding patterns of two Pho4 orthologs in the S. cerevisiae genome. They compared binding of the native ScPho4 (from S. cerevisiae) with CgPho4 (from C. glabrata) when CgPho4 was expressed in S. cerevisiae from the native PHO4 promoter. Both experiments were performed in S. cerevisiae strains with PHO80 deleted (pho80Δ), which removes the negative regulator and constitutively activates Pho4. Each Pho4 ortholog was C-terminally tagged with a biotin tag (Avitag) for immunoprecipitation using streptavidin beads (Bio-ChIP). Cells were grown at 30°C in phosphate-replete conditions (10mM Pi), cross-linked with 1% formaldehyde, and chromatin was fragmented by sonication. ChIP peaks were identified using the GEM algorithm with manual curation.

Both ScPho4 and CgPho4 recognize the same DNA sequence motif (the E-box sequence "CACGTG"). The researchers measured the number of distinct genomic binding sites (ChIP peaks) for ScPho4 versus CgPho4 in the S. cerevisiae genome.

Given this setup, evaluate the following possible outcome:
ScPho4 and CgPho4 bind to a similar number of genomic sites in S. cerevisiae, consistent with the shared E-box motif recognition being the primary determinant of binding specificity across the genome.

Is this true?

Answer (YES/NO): NO